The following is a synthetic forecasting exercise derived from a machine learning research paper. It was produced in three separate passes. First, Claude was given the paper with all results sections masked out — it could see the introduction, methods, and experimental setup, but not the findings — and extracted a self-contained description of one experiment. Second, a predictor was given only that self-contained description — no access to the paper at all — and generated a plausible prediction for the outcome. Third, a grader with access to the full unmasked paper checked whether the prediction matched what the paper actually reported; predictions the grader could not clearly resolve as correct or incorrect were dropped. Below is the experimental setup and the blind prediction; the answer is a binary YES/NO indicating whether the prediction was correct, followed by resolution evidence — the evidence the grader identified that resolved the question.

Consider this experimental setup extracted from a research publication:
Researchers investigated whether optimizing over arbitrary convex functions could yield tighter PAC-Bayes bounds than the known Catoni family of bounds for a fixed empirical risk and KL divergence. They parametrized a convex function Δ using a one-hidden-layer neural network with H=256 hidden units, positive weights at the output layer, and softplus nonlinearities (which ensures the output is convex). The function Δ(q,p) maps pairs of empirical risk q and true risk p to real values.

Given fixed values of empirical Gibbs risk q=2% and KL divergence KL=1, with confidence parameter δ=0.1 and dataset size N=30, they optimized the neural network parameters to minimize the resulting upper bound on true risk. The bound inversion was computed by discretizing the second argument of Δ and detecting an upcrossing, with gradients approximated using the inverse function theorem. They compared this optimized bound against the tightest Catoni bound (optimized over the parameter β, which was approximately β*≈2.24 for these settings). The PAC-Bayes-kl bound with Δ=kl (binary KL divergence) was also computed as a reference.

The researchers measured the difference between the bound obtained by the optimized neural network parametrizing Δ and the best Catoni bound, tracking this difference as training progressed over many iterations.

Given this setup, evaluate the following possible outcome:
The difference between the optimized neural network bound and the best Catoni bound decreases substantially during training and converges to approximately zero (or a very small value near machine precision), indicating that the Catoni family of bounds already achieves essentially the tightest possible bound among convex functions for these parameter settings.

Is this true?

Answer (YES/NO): YES